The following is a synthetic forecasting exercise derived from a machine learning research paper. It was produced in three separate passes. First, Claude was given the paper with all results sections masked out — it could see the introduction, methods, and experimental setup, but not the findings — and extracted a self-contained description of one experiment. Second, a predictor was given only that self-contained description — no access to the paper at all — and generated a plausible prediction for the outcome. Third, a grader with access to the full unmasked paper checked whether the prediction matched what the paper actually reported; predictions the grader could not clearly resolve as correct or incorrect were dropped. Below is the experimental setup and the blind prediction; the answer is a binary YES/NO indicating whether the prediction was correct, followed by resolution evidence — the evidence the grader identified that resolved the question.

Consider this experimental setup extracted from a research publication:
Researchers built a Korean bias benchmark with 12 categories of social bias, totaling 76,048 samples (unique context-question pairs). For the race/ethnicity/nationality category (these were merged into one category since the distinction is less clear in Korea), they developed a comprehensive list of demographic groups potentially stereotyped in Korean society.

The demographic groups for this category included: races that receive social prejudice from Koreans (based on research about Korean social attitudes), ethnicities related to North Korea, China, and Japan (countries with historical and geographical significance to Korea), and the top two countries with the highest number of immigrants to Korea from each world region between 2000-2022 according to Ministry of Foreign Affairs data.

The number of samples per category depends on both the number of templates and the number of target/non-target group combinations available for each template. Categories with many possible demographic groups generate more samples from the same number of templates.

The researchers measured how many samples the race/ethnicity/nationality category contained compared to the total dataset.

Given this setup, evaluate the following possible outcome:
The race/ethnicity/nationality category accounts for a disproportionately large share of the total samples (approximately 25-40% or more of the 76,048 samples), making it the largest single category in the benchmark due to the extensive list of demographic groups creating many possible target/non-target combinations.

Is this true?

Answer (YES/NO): NO